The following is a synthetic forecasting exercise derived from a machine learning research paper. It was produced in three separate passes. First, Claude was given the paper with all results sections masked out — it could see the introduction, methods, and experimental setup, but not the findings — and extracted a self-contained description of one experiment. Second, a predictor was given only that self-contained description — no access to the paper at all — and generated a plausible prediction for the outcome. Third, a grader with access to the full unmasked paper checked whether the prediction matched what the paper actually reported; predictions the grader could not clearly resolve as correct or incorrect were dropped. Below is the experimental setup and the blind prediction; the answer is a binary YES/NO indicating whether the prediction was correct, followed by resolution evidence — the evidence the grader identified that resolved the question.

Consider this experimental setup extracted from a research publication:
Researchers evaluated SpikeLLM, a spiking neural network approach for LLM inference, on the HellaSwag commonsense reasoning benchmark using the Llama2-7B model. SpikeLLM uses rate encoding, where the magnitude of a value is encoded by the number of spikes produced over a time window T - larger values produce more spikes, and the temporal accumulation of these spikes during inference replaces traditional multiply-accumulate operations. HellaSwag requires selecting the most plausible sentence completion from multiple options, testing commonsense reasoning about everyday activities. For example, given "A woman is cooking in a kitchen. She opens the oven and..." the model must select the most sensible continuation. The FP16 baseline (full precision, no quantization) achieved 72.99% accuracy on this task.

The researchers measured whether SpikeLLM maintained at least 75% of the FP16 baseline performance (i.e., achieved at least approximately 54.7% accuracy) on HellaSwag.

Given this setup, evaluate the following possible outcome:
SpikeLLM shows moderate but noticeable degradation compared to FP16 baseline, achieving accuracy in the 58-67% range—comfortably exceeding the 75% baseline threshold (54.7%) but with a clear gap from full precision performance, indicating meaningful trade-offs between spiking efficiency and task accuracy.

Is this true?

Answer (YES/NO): NO